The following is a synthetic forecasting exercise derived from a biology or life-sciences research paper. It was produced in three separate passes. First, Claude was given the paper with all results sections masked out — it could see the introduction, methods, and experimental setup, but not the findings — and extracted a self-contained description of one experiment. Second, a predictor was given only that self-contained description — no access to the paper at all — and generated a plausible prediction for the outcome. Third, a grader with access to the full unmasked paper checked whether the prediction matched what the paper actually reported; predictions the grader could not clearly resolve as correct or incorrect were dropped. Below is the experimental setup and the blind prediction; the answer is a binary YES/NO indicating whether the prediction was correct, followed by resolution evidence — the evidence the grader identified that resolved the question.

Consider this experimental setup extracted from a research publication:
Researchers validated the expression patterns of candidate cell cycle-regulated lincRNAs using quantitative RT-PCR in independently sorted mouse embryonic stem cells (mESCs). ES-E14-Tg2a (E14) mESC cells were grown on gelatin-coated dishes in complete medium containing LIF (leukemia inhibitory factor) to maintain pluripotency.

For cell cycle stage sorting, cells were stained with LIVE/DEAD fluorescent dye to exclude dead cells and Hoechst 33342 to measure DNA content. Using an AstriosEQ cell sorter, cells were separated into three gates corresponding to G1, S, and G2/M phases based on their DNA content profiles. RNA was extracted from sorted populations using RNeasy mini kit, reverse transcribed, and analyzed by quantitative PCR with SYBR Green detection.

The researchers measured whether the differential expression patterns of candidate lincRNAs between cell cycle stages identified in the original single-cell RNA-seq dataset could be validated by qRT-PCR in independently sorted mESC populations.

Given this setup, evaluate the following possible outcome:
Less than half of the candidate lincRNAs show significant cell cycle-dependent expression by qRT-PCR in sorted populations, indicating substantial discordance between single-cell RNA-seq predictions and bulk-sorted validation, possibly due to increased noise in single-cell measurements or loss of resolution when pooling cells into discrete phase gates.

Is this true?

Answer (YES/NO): NO